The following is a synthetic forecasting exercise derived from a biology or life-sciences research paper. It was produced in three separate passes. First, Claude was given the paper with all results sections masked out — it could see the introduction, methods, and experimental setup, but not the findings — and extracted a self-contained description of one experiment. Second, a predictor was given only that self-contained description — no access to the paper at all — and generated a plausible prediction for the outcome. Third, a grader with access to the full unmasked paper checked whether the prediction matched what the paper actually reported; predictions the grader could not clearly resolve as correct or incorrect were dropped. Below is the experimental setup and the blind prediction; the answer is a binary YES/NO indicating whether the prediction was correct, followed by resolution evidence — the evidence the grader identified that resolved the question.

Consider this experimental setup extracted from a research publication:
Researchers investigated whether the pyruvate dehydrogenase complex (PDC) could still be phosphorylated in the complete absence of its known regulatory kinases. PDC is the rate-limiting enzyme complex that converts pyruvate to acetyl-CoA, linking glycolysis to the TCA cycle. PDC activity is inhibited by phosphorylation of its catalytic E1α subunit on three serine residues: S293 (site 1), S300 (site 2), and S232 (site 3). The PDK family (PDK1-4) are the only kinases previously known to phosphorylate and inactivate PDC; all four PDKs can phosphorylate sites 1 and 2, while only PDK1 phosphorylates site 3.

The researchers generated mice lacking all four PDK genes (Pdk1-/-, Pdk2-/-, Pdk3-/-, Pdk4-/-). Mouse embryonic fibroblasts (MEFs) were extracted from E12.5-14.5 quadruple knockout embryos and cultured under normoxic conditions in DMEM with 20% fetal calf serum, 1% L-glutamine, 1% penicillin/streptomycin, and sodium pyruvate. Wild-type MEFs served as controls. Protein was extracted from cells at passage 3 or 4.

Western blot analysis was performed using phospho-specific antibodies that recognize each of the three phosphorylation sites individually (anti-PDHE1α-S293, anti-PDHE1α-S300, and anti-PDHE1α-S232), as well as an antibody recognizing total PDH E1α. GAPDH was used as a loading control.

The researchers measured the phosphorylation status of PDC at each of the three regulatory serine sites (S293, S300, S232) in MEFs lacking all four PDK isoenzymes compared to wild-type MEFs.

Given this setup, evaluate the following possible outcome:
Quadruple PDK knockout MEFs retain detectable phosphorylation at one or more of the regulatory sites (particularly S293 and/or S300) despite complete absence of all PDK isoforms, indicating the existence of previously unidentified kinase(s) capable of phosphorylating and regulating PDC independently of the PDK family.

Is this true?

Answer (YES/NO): YES